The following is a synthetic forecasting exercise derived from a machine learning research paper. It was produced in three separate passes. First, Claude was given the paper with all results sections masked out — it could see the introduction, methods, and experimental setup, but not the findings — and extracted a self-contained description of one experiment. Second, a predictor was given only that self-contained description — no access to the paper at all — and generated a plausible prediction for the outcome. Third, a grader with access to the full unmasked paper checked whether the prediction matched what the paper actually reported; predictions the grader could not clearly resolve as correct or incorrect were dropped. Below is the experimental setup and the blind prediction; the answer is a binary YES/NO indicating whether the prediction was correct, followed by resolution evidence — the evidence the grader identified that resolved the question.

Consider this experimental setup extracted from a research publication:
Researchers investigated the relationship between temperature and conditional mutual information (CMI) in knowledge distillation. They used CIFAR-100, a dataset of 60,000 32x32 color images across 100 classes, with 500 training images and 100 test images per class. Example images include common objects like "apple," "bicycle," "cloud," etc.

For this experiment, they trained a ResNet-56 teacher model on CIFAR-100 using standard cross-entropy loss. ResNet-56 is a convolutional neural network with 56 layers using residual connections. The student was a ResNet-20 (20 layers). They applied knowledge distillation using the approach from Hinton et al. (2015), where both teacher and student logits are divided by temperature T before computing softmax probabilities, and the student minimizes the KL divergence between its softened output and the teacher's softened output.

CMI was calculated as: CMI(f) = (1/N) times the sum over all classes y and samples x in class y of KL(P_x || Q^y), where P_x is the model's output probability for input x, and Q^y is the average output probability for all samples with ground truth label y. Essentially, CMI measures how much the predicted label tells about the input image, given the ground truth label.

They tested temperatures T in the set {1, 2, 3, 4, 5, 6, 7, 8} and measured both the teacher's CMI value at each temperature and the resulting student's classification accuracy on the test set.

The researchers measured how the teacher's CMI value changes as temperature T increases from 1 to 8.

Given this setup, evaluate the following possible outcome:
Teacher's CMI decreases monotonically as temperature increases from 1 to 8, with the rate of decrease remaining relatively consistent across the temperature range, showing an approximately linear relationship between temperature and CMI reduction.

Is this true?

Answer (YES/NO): NO